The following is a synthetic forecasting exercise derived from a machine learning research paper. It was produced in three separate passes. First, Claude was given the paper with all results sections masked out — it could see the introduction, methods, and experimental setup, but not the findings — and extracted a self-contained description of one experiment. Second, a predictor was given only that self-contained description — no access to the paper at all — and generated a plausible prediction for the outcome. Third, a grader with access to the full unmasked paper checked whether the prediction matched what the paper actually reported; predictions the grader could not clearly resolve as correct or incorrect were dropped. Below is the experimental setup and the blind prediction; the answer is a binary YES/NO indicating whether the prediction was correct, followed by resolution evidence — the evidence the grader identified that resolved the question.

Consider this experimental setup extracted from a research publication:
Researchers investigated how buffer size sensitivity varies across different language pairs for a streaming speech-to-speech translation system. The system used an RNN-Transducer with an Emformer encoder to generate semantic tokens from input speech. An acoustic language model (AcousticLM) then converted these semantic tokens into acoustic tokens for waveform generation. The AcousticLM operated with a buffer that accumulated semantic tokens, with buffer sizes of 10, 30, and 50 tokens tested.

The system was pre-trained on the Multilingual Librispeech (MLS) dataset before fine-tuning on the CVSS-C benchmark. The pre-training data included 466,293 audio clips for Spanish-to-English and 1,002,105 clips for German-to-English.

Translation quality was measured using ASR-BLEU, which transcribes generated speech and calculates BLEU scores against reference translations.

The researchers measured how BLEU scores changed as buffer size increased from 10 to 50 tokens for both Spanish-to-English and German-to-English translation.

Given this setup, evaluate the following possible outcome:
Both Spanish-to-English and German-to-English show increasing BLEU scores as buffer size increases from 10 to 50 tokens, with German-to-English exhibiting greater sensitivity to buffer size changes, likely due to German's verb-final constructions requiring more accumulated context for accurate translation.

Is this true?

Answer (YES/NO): NO